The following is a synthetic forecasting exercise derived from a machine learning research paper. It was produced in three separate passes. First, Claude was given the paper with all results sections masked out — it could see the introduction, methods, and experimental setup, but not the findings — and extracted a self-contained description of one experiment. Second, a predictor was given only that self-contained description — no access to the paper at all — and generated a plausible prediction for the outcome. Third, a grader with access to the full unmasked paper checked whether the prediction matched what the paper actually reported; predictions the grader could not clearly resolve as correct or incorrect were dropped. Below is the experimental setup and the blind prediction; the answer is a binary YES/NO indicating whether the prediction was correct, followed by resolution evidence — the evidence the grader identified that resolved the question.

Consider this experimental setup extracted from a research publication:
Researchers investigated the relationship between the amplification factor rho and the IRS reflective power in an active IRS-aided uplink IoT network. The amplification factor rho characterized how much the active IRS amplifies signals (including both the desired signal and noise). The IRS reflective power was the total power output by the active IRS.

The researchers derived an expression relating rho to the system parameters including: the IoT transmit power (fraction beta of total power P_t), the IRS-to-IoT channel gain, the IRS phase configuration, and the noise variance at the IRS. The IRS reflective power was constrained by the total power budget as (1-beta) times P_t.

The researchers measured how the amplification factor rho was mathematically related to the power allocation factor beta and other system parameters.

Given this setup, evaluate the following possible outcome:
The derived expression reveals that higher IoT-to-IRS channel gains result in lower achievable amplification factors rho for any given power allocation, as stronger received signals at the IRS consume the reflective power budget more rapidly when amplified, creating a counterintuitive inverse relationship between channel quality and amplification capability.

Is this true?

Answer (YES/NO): YES